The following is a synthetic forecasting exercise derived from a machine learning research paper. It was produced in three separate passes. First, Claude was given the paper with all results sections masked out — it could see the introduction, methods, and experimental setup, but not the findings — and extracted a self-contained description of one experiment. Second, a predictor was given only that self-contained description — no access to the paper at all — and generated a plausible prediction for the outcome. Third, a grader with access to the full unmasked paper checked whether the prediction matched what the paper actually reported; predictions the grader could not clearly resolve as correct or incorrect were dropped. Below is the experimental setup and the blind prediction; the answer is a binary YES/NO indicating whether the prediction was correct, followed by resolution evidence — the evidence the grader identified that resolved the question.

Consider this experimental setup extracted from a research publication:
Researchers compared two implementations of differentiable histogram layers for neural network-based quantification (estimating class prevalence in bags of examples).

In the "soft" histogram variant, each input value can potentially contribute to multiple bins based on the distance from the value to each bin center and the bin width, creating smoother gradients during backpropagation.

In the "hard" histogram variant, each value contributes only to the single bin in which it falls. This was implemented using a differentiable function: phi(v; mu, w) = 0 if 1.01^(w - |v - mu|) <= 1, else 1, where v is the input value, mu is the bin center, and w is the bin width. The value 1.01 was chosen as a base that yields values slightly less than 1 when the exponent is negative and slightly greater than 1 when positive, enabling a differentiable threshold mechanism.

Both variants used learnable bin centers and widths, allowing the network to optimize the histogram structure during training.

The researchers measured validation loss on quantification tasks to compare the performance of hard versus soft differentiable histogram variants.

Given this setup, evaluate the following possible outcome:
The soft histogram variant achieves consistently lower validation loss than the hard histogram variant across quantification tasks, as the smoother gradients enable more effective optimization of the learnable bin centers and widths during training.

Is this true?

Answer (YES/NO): NO